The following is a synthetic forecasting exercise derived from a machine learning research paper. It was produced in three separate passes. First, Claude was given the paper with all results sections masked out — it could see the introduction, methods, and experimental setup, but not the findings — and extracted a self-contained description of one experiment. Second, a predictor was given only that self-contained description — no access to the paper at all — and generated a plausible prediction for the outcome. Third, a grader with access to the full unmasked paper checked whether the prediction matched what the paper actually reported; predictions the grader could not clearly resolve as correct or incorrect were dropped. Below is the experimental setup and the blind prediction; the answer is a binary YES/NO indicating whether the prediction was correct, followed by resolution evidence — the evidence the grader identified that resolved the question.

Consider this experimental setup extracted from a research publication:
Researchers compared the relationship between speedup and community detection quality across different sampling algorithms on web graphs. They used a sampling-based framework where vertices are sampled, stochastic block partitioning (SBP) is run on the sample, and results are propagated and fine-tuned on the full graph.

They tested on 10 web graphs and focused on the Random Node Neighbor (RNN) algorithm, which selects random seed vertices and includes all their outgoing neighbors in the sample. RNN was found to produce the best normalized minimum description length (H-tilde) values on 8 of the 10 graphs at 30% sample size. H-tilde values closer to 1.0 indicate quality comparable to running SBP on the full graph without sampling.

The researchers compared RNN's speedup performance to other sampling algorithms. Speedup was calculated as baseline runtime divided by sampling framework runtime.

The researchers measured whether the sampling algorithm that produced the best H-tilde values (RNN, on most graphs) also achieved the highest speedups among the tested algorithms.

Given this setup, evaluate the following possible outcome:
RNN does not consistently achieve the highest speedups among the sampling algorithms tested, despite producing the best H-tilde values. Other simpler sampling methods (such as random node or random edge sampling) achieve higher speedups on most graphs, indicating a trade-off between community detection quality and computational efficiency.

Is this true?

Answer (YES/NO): YES